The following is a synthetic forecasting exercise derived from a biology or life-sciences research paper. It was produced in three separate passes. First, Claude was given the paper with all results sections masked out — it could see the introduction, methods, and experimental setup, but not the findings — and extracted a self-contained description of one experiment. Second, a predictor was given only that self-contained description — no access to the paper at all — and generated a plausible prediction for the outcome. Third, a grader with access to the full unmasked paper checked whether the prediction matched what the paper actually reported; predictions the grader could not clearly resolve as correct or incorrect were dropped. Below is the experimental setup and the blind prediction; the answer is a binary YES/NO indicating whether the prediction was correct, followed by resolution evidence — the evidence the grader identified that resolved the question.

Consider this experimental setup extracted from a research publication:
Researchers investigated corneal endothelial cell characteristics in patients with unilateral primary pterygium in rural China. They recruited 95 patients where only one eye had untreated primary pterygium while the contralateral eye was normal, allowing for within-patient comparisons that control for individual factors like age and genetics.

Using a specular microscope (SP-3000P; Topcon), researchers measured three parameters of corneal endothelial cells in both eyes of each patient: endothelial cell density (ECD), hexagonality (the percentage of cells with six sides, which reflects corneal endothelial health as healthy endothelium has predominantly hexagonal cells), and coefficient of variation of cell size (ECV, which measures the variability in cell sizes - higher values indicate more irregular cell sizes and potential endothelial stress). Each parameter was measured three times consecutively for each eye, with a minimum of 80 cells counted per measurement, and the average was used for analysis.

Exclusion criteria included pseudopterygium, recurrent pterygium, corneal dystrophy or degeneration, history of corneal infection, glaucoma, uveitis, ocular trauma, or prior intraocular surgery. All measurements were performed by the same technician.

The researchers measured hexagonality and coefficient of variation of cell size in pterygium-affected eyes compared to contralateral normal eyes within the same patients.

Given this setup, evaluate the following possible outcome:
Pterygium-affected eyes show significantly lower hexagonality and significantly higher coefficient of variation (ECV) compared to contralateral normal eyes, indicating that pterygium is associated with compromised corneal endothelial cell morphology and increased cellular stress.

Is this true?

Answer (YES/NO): NO